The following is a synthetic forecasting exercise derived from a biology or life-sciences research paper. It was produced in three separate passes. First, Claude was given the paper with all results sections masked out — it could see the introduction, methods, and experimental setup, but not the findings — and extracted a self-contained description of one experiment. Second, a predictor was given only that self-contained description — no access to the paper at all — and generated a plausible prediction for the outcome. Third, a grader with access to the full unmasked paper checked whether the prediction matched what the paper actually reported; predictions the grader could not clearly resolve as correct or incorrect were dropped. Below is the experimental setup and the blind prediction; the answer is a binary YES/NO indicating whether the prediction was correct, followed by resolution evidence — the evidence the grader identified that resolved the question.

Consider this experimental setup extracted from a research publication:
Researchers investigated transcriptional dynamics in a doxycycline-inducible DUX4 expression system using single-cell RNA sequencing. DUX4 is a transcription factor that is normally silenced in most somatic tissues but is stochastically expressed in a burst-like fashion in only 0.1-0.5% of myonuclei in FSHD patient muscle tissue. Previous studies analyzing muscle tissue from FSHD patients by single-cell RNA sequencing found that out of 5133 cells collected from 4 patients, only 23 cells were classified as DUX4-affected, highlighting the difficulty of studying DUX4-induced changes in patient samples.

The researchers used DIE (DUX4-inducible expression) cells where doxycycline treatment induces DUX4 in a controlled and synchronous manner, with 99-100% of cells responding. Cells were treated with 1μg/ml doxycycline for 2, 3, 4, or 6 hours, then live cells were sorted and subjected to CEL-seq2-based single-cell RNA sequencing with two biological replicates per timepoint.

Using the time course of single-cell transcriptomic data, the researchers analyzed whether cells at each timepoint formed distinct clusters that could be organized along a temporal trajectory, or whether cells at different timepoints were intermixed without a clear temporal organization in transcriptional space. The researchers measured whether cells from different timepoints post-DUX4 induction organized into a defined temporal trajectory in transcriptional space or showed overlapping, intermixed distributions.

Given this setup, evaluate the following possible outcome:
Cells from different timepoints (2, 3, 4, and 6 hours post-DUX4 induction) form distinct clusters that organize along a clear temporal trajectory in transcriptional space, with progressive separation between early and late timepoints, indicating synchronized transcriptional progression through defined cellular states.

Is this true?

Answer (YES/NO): NO